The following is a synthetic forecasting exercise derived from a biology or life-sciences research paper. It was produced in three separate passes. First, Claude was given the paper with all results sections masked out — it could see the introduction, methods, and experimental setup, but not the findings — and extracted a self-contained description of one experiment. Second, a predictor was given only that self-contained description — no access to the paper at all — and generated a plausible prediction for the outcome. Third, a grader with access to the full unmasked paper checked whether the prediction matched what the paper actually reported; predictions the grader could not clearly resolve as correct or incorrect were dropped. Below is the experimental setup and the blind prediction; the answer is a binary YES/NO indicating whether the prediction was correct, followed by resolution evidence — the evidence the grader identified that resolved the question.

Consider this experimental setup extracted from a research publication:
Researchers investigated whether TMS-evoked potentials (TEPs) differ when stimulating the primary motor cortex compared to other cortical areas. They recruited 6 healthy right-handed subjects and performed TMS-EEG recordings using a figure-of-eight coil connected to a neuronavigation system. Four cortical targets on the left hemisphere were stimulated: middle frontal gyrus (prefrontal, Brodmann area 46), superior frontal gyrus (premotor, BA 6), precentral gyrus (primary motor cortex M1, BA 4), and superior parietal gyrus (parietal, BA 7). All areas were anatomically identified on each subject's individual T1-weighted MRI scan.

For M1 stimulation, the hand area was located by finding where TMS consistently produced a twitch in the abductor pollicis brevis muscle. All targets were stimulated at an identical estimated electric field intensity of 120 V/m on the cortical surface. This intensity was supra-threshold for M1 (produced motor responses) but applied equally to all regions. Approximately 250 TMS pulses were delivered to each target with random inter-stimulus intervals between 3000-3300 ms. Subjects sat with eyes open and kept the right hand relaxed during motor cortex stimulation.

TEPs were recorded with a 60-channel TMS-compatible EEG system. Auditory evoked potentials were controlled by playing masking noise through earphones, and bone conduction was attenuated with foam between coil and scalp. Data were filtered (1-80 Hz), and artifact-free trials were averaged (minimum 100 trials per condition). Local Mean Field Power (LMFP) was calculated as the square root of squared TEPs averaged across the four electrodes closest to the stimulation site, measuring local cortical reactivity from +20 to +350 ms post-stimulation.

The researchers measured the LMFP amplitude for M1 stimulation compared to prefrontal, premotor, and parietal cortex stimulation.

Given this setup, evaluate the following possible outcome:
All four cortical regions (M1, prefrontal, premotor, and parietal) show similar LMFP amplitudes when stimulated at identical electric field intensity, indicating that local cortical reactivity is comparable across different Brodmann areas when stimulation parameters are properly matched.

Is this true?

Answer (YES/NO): NO